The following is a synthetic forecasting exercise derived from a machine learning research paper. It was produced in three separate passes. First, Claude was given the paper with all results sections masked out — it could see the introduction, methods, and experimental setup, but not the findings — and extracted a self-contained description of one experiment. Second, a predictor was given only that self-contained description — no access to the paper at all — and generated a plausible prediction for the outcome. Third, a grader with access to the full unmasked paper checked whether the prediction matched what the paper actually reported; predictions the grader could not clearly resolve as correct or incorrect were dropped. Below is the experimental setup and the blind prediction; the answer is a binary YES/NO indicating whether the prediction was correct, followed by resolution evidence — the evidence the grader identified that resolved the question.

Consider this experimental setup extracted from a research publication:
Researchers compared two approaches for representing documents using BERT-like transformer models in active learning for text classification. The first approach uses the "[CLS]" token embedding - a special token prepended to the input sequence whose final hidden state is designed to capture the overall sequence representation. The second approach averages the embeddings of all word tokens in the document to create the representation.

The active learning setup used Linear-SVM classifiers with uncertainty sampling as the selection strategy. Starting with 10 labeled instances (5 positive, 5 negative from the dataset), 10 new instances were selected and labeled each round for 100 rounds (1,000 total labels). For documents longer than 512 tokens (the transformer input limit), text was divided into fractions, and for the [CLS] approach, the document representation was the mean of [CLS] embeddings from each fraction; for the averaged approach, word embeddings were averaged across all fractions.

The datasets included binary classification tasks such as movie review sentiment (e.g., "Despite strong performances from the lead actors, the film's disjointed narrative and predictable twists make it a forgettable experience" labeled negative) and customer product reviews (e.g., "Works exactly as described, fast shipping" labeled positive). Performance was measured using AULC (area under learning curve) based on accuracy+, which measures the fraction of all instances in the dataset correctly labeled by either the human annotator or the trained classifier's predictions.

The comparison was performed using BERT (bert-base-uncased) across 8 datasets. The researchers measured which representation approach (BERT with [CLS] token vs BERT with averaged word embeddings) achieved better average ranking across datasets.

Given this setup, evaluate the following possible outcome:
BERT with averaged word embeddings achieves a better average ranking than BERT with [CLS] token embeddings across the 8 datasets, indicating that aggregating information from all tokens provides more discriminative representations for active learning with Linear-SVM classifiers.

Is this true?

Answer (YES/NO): YES